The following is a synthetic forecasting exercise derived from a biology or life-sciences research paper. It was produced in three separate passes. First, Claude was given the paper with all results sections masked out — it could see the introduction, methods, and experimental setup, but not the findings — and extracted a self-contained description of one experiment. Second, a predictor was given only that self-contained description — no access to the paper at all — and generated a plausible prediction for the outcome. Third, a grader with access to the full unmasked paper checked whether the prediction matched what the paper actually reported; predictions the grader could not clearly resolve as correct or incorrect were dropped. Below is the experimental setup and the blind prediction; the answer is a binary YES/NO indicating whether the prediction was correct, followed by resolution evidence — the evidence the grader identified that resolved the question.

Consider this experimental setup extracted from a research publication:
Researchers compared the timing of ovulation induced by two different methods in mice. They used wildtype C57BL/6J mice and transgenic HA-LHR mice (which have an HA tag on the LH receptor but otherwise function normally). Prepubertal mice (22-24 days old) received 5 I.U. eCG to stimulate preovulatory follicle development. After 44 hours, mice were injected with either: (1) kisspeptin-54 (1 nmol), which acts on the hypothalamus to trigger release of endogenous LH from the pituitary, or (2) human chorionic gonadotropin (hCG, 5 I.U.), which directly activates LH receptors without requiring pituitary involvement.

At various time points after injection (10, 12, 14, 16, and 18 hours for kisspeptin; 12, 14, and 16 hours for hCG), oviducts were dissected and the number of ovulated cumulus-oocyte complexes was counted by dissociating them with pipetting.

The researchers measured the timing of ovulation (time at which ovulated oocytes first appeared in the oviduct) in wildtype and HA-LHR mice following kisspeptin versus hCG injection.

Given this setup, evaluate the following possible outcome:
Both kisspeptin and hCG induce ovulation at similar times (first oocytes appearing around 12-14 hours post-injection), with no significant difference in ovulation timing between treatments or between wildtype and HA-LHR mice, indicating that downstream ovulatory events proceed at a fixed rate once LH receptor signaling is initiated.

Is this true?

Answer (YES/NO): NO